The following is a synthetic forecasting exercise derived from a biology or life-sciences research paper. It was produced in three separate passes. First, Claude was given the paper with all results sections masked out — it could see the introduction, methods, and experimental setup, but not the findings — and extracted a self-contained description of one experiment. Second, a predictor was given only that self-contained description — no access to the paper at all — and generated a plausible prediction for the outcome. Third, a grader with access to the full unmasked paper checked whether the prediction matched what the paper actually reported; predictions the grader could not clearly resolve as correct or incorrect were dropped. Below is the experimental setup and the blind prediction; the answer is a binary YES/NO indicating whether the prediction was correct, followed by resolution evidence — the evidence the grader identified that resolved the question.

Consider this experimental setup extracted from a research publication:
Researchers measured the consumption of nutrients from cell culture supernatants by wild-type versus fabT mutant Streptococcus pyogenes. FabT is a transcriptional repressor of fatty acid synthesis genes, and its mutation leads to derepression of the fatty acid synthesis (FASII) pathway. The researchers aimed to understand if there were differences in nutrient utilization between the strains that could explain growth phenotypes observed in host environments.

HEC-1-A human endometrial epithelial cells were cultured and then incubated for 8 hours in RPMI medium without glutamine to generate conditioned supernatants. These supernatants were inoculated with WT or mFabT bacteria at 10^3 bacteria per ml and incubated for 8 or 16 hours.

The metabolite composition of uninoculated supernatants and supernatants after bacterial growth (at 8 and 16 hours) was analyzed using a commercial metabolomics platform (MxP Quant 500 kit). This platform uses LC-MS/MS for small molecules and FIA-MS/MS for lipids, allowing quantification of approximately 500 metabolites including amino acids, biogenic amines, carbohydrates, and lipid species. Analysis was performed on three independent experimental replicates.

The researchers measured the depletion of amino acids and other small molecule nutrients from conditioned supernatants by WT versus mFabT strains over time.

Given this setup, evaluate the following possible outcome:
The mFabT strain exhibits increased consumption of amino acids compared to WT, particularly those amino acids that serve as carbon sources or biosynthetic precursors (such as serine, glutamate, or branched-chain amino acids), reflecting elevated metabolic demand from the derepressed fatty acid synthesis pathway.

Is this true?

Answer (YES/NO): YES